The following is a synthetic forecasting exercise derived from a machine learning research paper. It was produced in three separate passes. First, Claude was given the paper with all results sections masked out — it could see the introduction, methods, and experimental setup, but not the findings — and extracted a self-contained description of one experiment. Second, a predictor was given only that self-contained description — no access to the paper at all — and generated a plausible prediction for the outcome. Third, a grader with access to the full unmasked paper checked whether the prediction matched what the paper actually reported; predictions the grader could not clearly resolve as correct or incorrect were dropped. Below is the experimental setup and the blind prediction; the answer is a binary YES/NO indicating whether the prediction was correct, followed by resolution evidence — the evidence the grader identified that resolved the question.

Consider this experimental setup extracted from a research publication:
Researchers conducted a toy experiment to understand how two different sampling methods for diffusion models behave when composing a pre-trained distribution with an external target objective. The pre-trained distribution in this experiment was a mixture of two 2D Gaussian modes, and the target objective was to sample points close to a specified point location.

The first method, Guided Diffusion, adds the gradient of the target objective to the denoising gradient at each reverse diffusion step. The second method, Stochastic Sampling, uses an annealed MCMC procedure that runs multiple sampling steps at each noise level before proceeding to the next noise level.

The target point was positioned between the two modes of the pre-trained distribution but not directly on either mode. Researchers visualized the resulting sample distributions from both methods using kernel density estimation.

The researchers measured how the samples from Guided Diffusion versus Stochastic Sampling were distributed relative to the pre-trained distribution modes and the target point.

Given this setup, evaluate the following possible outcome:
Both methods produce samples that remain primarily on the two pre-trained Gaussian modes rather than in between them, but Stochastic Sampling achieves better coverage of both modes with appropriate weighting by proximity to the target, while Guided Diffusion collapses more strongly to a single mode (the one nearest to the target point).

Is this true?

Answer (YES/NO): NO